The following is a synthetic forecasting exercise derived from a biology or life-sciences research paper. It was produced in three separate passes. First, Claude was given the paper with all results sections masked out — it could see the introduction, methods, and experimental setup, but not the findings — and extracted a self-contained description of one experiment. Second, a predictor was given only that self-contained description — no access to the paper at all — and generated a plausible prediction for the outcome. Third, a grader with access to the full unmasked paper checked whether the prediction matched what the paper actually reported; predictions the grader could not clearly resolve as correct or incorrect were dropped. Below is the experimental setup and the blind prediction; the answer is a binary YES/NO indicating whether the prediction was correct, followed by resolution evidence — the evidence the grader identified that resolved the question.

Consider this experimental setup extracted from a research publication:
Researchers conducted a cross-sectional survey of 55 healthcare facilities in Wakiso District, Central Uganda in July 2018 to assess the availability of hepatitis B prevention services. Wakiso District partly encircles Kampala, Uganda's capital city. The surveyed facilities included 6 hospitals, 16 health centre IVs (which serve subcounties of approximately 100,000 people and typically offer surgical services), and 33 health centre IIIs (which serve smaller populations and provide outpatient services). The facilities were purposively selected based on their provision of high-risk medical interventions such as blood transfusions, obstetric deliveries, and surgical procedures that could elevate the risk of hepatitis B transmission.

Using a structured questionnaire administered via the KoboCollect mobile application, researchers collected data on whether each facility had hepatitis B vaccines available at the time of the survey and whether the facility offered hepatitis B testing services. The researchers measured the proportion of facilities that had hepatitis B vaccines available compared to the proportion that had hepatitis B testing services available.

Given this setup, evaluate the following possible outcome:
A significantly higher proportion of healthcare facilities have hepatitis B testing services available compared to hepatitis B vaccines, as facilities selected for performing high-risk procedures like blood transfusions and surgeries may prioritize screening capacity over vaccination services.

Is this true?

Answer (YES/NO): YES